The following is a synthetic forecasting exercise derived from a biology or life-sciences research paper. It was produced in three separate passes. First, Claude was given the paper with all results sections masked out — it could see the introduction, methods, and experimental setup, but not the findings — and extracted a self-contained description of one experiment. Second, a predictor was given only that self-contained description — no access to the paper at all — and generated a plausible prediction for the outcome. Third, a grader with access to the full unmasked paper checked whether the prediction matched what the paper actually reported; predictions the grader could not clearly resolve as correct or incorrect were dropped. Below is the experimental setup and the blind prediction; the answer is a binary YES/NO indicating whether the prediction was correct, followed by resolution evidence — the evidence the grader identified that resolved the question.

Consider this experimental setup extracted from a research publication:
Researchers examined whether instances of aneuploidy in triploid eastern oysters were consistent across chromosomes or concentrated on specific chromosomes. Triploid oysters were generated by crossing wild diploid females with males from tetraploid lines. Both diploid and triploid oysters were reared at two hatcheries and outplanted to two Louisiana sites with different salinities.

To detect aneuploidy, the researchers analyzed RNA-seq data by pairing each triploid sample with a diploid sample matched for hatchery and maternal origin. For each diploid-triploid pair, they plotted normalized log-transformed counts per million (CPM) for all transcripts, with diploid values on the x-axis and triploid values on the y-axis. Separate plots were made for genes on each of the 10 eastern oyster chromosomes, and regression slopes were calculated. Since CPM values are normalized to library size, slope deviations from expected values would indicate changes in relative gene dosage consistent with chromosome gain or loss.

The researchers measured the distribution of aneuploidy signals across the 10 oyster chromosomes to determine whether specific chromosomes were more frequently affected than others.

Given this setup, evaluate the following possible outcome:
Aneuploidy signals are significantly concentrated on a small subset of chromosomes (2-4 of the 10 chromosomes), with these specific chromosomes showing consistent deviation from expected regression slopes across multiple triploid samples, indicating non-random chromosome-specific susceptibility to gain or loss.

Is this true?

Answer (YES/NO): NO